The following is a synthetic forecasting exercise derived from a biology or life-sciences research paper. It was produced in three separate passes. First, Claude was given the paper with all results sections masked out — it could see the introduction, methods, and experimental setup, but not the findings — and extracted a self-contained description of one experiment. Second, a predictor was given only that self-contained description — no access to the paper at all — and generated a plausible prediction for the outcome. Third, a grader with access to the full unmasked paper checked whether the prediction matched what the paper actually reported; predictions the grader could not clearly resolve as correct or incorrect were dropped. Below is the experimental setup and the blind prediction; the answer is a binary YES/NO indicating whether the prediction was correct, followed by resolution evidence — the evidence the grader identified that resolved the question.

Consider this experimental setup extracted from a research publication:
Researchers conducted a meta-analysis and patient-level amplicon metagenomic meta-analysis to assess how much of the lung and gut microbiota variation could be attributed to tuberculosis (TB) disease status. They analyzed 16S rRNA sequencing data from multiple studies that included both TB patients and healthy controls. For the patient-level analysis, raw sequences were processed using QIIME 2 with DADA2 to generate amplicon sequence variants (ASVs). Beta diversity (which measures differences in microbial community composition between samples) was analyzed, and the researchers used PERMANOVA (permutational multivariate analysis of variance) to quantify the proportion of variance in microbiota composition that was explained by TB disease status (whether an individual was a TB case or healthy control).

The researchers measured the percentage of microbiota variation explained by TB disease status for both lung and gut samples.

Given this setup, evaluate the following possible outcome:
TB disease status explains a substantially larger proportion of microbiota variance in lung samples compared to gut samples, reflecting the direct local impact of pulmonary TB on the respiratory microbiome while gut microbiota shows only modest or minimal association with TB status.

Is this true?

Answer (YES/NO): NO